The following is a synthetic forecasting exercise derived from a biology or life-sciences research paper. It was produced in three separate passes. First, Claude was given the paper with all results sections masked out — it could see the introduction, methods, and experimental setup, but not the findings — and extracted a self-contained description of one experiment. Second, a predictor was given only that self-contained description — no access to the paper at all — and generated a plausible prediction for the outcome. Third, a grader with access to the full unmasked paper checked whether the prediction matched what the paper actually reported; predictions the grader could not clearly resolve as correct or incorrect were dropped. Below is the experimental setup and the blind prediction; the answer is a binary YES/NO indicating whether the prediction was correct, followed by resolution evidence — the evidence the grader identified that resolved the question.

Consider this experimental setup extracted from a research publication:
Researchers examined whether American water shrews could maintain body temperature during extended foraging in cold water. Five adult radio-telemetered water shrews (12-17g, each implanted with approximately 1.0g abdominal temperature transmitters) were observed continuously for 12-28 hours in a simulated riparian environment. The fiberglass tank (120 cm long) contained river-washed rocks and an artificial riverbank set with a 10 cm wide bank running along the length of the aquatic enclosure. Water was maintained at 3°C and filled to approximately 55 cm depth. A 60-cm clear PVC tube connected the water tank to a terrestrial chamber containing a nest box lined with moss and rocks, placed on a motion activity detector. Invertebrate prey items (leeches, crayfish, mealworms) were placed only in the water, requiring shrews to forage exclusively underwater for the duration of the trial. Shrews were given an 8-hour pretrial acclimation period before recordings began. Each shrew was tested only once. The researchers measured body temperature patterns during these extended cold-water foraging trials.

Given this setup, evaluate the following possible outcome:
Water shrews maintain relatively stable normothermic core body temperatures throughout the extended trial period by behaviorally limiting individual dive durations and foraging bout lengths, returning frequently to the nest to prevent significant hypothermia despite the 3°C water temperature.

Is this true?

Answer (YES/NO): NO